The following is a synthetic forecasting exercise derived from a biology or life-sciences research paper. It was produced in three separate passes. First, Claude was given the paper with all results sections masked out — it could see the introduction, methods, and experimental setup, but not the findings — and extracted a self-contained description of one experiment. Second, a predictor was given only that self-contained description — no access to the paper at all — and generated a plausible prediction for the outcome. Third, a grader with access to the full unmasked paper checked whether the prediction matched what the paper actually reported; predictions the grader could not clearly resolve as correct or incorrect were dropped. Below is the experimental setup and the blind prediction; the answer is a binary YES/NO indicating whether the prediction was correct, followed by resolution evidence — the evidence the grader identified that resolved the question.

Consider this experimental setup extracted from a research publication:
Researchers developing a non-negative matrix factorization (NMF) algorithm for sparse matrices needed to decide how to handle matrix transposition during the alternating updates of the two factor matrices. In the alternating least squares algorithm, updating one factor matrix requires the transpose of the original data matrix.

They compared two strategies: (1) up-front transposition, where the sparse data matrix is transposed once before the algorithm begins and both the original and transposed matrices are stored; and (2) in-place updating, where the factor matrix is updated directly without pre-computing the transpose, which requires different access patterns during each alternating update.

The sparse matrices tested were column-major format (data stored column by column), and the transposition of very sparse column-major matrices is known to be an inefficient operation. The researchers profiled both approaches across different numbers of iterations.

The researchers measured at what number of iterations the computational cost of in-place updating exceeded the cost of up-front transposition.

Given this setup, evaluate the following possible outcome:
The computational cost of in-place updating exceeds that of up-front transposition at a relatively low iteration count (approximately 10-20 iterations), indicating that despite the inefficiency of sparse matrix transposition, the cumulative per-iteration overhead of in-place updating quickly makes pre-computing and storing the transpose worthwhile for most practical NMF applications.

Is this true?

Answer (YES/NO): NO